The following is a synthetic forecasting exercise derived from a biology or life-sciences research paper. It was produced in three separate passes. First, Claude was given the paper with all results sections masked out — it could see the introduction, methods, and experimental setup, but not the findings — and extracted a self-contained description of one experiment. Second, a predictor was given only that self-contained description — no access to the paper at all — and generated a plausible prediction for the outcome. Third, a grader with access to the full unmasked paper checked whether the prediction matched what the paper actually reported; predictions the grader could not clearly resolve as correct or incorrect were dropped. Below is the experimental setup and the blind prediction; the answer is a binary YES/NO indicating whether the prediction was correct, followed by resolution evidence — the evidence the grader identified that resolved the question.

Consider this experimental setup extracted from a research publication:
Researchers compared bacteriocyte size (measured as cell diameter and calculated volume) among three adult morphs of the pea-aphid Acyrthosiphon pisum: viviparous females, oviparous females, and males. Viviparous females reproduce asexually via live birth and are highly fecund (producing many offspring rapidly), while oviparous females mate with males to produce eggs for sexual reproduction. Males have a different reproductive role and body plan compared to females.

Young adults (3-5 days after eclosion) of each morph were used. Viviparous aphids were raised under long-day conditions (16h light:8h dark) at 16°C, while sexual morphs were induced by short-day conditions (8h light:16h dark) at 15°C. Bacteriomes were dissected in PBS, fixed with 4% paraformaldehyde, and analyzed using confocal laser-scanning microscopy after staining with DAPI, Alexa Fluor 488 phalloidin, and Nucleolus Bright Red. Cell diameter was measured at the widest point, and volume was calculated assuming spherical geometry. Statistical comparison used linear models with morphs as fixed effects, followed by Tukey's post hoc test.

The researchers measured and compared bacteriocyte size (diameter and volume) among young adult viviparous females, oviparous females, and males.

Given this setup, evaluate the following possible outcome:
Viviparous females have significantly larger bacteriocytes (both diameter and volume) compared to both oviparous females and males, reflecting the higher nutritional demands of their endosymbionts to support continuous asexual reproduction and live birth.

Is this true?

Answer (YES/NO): YES